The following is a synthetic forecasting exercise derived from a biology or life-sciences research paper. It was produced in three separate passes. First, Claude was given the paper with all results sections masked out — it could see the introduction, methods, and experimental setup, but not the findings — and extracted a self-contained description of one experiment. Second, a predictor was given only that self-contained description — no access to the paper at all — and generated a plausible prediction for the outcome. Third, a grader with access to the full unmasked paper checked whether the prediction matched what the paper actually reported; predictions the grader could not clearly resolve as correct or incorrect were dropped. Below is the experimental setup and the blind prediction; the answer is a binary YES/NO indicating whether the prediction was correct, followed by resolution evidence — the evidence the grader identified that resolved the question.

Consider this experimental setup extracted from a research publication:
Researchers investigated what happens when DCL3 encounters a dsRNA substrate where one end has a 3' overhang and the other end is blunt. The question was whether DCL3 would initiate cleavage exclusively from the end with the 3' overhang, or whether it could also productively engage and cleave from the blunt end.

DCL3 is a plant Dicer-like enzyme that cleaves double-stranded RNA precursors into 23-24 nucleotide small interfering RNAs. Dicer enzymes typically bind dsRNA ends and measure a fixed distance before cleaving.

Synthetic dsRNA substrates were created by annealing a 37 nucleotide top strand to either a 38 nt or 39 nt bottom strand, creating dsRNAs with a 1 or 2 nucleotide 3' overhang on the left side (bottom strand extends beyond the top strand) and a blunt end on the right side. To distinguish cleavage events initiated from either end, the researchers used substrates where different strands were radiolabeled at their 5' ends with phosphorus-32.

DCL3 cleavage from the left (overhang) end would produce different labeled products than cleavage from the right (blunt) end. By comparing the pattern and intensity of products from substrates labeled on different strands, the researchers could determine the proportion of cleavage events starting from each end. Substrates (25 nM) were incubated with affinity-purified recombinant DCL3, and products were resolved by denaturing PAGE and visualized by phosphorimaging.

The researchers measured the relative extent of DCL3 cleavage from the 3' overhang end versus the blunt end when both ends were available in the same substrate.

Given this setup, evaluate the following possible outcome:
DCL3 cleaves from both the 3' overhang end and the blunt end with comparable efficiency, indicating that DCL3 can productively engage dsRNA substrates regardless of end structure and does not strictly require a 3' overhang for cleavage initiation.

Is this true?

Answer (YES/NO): NO